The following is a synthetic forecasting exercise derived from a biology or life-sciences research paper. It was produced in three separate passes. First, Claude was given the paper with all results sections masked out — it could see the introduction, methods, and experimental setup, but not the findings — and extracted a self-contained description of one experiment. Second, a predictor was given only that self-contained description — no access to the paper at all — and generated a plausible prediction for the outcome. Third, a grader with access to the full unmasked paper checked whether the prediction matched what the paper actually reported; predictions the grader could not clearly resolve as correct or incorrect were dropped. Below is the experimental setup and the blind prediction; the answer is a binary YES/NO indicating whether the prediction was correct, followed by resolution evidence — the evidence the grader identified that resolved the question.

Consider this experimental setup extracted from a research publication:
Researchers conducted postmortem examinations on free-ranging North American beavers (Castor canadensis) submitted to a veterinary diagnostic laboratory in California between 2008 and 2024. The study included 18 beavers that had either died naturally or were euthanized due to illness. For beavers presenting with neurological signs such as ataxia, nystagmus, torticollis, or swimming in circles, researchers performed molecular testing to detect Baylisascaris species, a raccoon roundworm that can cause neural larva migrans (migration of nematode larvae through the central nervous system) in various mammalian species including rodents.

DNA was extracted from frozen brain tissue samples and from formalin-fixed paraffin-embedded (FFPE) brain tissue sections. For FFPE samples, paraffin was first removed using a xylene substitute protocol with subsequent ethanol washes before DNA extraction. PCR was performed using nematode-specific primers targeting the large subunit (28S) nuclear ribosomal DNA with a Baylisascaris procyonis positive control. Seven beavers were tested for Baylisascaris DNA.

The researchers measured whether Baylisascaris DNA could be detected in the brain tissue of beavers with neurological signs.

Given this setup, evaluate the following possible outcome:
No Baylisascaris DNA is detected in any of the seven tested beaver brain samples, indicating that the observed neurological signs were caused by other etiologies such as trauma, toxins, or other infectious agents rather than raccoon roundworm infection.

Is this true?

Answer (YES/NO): NO